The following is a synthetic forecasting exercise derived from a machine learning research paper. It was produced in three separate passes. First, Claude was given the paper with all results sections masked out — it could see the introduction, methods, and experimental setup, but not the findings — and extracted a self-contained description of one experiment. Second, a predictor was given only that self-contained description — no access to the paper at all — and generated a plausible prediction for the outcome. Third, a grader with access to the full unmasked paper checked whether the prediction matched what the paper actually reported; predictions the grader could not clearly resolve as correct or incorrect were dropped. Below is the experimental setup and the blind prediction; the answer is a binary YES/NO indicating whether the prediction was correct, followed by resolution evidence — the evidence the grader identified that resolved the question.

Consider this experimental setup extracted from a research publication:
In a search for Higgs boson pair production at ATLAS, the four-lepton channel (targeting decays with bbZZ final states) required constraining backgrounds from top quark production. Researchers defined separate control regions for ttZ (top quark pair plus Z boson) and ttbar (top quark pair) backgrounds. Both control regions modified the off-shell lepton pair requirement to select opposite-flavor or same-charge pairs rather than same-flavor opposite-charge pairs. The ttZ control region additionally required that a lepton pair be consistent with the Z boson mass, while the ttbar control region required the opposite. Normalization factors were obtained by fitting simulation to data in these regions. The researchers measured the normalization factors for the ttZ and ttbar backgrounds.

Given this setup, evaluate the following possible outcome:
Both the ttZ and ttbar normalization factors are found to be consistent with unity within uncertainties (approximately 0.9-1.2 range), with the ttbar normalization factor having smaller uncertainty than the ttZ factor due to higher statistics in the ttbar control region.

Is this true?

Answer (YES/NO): NO